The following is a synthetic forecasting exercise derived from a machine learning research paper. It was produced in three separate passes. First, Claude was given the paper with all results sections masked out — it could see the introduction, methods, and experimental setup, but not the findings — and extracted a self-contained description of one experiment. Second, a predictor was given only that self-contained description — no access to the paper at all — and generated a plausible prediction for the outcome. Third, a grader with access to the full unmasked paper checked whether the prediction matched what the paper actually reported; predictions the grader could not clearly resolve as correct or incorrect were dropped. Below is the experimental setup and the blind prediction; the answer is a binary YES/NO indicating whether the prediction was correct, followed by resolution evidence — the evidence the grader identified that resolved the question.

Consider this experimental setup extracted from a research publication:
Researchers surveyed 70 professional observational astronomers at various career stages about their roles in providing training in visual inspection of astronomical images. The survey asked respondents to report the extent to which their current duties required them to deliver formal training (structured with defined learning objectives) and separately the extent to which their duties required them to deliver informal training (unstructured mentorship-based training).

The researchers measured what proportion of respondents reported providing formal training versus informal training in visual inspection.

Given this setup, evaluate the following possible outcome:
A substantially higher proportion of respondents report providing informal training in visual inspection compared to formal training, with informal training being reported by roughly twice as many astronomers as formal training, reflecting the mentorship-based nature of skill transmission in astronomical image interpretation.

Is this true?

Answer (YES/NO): NO